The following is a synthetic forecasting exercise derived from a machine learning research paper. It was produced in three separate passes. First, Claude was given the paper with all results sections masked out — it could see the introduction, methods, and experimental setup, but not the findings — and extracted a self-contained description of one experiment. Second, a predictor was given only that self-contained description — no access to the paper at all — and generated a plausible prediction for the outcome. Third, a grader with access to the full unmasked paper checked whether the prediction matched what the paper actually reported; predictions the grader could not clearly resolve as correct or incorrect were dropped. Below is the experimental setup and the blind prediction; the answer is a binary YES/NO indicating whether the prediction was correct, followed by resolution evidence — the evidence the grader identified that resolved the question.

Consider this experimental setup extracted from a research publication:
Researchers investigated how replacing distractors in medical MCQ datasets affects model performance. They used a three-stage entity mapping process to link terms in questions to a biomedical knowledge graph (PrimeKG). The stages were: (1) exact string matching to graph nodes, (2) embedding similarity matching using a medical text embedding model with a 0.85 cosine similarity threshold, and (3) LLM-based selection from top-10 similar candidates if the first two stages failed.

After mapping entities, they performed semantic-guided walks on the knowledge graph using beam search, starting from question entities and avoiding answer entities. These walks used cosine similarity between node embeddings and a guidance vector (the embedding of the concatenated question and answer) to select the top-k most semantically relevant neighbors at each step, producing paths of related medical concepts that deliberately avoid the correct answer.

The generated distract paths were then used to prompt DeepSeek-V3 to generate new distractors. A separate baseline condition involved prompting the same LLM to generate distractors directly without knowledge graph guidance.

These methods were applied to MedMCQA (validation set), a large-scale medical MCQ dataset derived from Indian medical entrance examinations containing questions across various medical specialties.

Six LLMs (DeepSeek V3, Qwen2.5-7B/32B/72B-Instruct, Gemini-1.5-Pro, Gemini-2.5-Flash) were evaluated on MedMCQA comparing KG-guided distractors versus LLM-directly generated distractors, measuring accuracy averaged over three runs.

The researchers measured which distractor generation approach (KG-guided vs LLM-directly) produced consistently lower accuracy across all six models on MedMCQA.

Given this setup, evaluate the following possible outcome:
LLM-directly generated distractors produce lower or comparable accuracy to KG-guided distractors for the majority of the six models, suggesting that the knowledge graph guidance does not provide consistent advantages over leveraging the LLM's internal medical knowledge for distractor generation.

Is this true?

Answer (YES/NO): NO